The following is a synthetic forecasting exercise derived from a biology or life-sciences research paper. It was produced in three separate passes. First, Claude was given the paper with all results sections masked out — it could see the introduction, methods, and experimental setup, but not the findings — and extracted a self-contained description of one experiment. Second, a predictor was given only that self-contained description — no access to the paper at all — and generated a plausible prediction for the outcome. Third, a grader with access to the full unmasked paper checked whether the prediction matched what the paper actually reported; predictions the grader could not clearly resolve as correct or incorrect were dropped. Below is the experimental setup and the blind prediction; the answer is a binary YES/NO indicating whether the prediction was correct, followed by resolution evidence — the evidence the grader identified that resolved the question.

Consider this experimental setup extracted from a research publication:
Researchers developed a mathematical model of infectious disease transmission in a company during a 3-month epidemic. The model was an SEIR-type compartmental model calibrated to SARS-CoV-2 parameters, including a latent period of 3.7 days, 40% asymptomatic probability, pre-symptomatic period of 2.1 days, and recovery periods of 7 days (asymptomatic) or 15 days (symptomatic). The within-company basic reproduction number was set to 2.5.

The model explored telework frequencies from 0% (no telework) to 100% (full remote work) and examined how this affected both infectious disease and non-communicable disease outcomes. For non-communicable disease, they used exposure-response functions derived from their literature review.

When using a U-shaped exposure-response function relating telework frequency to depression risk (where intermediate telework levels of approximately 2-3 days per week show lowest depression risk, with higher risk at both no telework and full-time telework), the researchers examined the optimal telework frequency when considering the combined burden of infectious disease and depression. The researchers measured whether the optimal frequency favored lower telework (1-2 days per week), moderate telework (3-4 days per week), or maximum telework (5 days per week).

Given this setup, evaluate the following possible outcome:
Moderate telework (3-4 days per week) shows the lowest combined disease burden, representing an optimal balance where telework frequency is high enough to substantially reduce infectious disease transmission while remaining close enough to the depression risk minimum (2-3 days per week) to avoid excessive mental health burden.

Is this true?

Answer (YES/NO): YES